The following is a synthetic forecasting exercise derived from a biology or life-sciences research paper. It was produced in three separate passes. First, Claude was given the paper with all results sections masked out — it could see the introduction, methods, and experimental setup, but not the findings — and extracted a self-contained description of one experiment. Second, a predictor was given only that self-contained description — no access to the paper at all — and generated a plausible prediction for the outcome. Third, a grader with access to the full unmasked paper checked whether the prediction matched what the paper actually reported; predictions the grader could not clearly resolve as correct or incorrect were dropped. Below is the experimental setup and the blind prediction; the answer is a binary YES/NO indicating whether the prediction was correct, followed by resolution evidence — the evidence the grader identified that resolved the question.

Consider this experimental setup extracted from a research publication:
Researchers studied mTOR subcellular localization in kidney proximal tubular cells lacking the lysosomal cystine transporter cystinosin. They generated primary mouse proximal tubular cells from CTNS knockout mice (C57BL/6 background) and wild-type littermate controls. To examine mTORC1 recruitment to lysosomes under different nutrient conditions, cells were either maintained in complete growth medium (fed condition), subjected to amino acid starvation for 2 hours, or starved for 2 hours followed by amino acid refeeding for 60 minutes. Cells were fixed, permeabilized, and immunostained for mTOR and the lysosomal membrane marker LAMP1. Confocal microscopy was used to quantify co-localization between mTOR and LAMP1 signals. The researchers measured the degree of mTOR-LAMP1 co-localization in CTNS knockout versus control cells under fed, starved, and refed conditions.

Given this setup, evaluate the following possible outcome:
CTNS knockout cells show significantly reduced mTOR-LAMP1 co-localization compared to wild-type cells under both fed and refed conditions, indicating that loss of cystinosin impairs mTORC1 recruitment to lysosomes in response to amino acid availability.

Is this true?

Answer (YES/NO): NO